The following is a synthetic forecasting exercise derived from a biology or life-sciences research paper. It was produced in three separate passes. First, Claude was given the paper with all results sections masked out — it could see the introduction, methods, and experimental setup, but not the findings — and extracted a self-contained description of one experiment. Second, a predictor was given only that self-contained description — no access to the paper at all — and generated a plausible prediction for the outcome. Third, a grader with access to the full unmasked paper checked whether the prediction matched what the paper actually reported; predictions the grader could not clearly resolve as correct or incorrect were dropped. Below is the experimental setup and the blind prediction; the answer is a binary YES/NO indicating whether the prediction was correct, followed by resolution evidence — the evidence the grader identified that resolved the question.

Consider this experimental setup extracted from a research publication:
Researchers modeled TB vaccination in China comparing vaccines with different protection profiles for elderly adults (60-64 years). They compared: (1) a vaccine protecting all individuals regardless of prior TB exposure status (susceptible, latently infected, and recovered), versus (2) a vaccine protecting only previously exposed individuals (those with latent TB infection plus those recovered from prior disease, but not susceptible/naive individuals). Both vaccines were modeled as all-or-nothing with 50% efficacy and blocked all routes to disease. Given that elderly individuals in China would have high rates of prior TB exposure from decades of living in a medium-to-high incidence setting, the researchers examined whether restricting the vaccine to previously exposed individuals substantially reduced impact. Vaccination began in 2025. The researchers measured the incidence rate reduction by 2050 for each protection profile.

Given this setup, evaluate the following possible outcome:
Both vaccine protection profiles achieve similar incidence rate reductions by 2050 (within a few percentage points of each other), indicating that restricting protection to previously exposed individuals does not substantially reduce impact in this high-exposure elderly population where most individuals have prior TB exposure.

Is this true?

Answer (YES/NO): NO